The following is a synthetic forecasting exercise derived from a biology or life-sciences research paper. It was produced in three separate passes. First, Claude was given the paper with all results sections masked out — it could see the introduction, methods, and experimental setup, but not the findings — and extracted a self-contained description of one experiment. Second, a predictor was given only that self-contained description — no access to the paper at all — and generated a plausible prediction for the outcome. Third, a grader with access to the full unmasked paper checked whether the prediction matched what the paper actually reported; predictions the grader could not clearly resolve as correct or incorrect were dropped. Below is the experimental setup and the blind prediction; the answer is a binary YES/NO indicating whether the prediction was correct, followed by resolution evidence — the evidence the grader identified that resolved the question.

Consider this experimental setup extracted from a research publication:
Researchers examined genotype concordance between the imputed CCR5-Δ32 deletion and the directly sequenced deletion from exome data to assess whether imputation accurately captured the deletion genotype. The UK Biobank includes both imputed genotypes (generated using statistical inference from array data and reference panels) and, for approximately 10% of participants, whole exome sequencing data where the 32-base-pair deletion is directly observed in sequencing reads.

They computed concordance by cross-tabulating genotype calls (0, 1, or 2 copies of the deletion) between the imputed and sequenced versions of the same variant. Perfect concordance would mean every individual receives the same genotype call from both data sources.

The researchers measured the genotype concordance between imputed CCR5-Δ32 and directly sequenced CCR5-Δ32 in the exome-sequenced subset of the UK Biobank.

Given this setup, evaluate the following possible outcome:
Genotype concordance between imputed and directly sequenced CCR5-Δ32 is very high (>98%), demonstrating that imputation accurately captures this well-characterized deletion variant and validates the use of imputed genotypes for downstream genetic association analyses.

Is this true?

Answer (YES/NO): NO